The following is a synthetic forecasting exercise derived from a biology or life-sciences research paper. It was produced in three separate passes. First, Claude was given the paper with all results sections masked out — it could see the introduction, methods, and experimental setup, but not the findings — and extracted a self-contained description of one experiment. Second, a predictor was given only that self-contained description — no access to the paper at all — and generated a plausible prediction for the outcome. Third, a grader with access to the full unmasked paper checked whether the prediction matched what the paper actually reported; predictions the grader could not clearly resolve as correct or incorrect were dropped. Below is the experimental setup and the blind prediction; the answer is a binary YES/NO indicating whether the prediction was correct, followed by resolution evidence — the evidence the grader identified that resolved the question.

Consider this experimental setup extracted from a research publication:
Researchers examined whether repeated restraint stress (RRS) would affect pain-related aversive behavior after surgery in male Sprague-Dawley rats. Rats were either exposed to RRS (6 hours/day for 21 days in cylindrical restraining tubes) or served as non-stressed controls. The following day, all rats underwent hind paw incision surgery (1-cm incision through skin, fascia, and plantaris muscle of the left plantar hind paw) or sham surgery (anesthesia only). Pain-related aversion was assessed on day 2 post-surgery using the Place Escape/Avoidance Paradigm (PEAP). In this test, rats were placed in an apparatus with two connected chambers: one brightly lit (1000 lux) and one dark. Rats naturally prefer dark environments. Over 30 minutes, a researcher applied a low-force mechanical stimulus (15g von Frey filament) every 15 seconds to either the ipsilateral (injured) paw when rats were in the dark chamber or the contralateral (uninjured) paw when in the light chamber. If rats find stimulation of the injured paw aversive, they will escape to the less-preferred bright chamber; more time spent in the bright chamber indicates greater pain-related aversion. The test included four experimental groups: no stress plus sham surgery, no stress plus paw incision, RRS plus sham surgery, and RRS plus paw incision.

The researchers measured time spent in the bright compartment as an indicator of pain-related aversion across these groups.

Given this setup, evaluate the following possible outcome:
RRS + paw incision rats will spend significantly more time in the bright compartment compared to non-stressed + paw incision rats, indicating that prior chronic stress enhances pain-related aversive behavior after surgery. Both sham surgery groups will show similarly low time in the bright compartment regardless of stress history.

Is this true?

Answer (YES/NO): YES